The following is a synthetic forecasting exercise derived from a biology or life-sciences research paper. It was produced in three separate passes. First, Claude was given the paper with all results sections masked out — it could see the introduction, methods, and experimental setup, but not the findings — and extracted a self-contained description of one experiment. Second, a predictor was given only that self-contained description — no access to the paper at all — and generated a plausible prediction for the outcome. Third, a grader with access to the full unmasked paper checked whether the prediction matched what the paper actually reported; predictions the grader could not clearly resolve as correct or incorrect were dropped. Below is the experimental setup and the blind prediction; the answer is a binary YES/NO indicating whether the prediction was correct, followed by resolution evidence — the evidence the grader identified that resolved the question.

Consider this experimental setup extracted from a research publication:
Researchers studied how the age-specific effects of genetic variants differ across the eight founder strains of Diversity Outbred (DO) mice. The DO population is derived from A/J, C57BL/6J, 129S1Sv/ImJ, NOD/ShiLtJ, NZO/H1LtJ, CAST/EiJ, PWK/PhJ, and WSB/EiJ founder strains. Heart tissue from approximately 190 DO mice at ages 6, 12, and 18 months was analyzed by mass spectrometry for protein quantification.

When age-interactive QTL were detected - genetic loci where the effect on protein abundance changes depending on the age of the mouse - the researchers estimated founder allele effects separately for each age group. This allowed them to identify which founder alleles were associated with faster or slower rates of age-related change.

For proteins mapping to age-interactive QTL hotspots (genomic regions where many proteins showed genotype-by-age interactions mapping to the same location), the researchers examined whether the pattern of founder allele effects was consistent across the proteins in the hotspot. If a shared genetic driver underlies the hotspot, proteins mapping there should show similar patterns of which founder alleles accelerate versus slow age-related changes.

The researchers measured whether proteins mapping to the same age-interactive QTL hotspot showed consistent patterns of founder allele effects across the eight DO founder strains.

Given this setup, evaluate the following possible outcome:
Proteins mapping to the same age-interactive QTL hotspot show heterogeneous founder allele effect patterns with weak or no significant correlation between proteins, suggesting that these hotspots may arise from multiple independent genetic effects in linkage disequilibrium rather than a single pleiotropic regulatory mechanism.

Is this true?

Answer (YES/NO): NO